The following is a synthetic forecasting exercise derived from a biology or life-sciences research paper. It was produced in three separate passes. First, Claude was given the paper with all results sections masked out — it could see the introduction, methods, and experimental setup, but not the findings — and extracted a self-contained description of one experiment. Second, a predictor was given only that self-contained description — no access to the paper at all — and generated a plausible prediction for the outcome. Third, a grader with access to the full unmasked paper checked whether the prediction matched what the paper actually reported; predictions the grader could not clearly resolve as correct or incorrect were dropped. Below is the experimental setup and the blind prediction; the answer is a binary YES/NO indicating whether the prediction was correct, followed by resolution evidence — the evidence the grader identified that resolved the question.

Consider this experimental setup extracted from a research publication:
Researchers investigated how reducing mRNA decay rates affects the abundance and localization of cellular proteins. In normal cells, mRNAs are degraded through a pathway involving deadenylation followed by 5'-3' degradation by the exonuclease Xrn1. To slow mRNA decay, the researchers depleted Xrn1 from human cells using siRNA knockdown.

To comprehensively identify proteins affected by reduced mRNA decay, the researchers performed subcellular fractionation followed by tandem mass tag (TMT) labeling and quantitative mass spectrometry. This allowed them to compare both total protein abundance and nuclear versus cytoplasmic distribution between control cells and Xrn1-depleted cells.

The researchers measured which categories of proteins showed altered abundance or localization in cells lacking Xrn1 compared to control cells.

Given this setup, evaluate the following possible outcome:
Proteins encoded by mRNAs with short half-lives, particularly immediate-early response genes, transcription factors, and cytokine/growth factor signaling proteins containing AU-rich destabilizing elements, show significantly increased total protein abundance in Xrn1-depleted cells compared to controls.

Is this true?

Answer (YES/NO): NO